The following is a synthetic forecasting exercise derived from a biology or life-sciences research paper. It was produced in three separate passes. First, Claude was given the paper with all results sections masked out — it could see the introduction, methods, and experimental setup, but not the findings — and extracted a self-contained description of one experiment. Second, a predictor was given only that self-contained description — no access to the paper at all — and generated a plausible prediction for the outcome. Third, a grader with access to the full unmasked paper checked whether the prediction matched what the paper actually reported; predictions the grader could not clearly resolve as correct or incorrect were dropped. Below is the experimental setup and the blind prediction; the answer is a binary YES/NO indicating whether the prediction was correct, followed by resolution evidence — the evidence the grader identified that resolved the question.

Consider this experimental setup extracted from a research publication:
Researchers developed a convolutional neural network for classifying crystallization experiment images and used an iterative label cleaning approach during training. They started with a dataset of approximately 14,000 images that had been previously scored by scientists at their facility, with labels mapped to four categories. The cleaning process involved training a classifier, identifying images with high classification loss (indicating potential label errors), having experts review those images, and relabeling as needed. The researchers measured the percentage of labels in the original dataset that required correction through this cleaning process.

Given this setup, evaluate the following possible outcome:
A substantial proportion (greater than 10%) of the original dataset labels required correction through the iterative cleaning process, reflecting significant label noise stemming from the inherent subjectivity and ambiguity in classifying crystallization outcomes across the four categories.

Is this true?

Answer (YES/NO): NO